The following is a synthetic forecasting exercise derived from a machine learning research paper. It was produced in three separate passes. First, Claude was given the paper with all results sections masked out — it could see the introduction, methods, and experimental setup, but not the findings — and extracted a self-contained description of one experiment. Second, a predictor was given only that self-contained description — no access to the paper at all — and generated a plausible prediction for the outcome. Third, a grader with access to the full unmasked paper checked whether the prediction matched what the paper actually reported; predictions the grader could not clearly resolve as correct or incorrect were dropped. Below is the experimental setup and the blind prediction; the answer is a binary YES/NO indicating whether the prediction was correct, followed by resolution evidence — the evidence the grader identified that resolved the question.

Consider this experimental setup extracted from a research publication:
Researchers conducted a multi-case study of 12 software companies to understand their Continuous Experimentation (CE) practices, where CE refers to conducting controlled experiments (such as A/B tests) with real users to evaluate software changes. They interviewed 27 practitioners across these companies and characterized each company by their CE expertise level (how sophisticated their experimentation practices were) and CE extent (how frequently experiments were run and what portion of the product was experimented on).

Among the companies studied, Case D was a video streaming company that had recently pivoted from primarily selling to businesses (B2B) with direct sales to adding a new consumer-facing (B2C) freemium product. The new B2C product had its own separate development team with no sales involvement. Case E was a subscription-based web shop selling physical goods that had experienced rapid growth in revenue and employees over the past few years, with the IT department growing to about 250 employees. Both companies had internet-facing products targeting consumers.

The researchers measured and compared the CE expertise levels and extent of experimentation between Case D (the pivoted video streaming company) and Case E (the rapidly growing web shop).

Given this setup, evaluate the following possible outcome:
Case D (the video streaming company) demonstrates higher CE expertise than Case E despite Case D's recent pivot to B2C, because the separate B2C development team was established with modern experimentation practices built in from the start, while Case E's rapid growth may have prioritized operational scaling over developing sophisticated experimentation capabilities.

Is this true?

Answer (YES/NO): YES